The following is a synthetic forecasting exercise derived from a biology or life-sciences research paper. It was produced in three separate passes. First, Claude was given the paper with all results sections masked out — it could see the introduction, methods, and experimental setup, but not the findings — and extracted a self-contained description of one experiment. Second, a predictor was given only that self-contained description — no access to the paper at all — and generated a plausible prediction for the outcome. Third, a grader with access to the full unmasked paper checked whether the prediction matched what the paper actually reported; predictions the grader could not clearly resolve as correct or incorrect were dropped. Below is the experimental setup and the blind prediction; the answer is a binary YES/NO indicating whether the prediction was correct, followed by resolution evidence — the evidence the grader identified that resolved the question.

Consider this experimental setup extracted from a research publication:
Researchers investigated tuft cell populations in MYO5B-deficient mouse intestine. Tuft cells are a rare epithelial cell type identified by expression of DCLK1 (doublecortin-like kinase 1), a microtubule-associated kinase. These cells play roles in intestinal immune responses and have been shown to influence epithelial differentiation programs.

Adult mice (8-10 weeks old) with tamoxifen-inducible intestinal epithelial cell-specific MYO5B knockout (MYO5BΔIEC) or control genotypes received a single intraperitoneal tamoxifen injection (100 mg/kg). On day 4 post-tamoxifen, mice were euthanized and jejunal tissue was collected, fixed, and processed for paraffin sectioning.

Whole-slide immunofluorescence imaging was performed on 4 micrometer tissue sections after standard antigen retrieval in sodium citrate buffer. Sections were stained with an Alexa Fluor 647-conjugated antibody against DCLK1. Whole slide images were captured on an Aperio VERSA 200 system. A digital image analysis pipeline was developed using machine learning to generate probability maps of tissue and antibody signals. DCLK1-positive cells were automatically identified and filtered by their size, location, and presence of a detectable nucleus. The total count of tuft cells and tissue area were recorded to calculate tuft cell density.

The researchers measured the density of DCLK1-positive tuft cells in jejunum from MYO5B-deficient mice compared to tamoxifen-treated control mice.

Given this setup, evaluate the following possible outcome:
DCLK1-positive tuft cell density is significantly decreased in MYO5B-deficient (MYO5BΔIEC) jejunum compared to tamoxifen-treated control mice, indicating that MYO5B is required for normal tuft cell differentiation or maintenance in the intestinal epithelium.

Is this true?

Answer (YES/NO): YES